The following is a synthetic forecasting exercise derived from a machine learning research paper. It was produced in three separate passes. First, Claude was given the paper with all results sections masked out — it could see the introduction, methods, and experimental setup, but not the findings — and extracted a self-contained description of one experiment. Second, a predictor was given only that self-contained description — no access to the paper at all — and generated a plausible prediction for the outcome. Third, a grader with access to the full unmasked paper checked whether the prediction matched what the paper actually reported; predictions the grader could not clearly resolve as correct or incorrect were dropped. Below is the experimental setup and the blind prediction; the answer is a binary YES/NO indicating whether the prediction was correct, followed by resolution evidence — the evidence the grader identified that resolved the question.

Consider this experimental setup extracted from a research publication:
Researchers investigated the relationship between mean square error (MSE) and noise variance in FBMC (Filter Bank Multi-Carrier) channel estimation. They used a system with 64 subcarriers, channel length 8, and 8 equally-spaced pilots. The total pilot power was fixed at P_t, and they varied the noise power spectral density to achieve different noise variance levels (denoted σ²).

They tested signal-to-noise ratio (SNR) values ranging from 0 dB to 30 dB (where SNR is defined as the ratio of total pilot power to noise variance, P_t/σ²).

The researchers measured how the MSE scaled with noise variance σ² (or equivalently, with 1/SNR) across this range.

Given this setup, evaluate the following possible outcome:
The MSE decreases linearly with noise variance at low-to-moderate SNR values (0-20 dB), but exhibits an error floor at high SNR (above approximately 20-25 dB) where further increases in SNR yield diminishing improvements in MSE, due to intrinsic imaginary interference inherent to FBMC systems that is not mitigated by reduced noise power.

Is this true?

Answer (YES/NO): NO